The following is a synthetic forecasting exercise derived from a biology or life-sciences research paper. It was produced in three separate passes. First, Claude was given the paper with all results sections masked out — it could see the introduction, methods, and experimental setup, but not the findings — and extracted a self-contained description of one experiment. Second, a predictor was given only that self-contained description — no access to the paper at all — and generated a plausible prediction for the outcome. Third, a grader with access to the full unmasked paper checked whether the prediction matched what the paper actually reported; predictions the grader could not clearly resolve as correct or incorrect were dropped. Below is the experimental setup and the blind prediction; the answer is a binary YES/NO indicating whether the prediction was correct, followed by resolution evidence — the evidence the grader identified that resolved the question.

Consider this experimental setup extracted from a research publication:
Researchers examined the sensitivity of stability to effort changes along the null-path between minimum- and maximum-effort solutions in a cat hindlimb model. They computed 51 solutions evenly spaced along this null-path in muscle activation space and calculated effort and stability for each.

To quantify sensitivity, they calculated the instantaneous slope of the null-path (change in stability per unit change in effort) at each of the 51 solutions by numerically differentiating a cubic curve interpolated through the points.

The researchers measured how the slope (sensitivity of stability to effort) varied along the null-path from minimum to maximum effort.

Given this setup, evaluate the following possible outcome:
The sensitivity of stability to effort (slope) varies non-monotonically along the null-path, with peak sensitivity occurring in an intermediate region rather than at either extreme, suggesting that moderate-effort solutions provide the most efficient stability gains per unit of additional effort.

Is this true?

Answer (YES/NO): NO